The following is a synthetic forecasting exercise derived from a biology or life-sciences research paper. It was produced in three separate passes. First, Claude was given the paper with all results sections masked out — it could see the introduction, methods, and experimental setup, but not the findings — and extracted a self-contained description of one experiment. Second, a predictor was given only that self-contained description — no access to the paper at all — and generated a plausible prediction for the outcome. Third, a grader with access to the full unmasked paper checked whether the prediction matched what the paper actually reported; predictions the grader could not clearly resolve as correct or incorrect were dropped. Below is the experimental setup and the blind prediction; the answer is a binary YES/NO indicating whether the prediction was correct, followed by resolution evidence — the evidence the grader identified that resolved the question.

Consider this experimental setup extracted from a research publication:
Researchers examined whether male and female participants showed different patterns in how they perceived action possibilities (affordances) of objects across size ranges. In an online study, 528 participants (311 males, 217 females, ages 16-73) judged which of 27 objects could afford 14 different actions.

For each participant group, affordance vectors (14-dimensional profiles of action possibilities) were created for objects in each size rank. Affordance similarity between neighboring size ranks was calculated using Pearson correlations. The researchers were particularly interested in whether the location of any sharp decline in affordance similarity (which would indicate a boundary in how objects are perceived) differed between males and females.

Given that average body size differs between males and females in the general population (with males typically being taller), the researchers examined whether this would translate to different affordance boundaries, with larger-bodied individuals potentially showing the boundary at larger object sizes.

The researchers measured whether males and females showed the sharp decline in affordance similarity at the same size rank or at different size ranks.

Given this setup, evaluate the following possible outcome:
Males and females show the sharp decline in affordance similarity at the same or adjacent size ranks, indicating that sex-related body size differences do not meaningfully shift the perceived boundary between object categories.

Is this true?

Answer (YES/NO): YES